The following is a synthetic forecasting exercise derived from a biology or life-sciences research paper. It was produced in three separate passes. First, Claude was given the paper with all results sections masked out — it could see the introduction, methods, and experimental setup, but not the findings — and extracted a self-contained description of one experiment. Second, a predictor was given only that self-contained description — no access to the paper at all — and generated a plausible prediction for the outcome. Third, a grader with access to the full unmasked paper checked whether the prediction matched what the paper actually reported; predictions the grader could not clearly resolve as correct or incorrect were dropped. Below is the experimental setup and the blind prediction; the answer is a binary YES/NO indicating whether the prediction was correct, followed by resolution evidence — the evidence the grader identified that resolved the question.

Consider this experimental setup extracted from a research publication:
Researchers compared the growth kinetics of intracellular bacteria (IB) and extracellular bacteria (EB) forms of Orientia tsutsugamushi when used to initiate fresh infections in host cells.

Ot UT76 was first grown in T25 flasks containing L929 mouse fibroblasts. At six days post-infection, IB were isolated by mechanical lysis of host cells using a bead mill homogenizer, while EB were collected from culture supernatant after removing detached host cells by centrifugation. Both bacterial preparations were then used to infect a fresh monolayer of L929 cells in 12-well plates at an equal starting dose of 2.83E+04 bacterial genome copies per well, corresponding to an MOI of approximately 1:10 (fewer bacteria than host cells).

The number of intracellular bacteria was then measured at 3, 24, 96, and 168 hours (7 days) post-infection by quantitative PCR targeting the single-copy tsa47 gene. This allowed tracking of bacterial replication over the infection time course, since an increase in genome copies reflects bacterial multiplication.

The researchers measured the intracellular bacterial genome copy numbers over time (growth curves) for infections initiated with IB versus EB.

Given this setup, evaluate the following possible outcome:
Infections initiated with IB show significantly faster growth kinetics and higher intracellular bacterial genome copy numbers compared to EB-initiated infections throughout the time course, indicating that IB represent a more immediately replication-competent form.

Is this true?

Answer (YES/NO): NO